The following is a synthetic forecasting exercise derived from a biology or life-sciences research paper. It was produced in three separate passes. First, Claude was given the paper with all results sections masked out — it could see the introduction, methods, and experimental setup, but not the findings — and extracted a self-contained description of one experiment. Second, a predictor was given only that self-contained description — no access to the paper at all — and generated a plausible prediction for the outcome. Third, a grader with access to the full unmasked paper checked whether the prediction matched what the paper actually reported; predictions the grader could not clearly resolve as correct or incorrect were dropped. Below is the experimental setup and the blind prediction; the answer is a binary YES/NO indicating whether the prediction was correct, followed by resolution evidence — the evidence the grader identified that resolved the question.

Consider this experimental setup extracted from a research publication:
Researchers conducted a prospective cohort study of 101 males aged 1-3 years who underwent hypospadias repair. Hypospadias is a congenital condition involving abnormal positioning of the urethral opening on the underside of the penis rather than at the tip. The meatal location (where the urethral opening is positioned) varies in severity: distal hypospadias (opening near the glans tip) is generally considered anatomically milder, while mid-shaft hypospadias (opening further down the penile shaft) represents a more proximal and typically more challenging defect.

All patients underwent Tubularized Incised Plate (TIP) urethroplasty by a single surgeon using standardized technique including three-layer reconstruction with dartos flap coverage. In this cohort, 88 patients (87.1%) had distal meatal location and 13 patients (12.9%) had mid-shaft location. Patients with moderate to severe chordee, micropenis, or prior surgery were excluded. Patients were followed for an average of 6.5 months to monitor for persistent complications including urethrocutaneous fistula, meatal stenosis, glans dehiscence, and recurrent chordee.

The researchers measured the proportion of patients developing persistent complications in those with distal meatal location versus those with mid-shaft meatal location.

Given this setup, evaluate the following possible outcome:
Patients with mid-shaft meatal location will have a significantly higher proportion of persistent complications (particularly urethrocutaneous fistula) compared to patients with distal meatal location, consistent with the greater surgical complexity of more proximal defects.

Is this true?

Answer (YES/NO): YES